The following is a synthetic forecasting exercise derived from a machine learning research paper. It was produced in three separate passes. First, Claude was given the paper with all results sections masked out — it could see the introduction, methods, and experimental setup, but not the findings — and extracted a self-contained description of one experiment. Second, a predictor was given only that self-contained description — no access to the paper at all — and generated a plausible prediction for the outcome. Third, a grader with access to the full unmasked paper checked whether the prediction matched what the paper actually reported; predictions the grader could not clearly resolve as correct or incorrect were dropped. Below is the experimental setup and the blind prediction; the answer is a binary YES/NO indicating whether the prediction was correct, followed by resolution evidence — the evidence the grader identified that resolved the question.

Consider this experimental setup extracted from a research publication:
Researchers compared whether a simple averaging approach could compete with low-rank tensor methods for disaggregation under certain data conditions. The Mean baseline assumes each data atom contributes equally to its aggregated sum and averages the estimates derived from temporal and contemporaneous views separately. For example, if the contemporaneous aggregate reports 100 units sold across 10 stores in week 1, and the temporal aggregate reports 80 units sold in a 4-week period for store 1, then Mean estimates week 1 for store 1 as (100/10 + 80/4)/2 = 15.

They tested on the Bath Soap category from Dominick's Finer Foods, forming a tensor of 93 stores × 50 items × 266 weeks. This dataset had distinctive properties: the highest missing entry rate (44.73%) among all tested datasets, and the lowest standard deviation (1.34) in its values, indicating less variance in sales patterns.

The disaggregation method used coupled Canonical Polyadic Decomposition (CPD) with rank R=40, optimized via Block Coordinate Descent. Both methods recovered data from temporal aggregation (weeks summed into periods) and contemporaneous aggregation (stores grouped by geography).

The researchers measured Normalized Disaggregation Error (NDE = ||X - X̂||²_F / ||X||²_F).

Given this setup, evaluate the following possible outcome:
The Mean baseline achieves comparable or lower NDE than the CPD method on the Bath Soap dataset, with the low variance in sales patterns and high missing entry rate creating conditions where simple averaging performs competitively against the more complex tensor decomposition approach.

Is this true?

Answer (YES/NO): YES